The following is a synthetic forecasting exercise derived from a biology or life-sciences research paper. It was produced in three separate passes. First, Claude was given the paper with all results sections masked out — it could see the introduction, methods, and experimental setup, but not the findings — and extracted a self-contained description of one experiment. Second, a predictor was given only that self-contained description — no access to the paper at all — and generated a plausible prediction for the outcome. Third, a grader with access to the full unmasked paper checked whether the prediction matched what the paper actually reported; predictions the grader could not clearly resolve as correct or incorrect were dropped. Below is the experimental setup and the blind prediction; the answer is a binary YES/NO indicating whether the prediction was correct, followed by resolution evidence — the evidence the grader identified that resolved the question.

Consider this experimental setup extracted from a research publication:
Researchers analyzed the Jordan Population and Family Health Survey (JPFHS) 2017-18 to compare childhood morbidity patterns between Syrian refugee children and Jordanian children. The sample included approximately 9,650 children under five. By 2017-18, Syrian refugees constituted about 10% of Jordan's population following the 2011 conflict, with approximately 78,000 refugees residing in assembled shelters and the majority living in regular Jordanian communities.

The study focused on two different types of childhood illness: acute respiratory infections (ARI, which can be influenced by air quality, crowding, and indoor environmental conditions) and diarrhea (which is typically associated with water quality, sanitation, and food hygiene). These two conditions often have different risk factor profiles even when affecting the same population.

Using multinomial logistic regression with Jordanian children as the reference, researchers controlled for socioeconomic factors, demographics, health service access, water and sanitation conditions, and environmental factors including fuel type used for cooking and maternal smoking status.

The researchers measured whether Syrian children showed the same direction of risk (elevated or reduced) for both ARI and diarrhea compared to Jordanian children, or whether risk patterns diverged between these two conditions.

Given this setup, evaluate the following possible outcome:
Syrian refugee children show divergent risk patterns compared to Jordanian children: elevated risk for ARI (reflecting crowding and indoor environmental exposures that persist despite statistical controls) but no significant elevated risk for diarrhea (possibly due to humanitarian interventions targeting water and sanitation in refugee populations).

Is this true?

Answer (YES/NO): NO